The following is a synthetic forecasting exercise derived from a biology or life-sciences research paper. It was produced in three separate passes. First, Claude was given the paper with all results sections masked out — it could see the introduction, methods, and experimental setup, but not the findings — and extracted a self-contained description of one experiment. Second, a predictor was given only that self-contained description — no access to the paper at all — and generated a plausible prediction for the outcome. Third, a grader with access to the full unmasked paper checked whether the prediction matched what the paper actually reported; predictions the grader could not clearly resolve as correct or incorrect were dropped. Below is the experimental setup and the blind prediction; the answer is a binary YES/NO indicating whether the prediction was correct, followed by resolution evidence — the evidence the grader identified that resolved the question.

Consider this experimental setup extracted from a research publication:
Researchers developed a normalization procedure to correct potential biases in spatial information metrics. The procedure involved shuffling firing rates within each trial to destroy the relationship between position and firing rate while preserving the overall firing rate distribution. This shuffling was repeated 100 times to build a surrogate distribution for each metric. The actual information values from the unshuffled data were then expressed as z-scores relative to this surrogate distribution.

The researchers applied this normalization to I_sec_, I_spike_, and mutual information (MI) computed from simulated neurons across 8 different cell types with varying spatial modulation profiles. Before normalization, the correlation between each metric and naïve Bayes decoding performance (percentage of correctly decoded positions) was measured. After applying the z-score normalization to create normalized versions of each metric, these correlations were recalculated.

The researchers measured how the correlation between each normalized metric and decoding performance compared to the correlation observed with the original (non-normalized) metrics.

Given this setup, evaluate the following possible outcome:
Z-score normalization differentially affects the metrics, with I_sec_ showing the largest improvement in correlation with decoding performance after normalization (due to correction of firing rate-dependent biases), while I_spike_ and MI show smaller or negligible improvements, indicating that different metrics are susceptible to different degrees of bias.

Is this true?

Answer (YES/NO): NO